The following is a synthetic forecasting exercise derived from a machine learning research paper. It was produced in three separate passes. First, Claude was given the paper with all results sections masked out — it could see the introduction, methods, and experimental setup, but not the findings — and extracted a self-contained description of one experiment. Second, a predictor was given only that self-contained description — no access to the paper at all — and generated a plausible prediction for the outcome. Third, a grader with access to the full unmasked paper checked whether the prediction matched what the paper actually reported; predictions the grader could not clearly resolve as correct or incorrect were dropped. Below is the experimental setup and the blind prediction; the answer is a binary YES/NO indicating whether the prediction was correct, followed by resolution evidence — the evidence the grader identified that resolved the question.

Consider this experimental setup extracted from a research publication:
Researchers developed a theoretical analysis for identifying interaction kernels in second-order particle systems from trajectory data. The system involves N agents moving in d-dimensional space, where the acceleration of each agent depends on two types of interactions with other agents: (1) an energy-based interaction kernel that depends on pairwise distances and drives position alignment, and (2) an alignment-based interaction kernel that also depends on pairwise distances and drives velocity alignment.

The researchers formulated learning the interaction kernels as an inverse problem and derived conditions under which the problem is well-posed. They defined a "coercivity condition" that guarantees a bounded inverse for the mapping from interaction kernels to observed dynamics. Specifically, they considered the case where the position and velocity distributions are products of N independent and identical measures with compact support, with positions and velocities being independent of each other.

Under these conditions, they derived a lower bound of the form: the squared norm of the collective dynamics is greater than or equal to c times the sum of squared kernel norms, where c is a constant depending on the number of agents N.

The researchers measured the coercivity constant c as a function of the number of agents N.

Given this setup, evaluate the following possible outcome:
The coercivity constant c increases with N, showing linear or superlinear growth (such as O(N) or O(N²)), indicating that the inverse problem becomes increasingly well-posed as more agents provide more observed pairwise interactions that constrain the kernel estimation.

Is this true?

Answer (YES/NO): NO